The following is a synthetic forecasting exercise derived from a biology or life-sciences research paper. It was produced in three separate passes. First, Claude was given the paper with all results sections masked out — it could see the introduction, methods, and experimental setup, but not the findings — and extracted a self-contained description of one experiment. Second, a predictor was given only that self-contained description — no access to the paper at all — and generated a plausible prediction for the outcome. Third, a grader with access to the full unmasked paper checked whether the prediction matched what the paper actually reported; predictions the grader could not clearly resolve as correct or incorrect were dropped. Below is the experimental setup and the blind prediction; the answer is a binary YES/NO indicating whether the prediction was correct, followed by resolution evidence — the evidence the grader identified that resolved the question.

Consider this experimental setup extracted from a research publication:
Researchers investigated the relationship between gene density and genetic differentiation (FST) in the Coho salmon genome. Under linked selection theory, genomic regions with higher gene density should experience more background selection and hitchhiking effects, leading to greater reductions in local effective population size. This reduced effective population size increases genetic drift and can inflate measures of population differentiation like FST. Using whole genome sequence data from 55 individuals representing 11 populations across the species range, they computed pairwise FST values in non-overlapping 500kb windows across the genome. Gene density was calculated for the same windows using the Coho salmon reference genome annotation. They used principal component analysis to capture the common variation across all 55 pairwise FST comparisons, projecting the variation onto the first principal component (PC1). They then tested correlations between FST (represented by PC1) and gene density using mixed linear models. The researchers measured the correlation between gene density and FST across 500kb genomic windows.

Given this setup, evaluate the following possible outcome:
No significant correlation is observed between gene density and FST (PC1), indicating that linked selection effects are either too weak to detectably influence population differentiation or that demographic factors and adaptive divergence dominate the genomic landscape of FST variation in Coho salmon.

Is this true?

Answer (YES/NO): NO